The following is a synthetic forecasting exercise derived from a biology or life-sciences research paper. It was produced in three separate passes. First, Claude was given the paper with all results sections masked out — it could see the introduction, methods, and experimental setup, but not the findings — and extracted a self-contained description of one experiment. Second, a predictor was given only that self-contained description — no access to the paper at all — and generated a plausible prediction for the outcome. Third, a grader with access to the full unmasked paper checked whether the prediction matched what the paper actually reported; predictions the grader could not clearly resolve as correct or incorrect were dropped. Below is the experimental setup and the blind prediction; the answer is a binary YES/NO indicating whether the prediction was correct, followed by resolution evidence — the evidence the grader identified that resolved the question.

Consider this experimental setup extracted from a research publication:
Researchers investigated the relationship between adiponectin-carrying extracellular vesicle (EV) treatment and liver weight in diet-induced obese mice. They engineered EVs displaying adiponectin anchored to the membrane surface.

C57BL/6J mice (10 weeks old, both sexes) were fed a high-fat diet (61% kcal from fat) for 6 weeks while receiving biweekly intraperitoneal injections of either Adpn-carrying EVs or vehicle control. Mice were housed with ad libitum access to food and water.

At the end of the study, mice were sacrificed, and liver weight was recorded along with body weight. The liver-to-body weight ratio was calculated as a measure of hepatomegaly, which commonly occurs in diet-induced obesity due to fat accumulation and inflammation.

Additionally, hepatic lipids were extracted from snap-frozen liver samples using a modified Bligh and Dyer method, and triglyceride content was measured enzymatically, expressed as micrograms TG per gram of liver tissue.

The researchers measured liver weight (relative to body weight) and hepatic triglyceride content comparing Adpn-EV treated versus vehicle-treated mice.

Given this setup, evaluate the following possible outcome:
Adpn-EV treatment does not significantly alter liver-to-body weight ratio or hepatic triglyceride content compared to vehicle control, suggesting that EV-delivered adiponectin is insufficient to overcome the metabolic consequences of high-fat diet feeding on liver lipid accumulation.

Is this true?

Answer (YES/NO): NO